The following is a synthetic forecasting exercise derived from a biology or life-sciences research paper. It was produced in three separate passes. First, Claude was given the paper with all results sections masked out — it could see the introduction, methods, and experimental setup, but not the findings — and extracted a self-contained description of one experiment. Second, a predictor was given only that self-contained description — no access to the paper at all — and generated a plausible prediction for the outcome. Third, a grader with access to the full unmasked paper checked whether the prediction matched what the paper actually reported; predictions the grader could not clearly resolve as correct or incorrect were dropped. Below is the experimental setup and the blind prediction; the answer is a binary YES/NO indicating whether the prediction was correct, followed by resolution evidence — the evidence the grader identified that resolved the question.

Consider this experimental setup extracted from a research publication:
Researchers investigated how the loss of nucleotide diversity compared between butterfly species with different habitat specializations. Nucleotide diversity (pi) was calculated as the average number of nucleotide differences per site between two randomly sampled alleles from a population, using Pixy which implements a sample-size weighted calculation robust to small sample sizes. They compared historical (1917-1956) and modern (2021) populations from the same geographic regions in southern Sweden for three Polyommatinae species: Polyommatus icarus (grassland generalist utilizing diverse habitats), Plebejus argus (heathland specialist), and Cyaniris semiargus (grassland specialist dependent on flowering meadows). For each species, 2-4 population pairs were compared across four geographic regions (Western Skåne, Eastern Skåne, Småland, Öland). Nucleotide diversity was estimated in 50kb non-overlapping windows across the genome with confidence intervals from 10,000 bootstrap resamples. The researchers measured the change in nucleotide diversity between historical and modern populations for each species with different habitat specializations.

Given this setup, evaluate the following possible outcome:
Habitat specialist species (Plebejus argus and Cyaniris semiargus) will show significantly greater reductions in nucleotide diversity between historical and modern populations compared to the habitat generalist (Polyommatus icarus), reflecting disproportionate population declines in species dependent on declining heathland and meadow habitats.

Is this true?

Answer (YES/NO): NO